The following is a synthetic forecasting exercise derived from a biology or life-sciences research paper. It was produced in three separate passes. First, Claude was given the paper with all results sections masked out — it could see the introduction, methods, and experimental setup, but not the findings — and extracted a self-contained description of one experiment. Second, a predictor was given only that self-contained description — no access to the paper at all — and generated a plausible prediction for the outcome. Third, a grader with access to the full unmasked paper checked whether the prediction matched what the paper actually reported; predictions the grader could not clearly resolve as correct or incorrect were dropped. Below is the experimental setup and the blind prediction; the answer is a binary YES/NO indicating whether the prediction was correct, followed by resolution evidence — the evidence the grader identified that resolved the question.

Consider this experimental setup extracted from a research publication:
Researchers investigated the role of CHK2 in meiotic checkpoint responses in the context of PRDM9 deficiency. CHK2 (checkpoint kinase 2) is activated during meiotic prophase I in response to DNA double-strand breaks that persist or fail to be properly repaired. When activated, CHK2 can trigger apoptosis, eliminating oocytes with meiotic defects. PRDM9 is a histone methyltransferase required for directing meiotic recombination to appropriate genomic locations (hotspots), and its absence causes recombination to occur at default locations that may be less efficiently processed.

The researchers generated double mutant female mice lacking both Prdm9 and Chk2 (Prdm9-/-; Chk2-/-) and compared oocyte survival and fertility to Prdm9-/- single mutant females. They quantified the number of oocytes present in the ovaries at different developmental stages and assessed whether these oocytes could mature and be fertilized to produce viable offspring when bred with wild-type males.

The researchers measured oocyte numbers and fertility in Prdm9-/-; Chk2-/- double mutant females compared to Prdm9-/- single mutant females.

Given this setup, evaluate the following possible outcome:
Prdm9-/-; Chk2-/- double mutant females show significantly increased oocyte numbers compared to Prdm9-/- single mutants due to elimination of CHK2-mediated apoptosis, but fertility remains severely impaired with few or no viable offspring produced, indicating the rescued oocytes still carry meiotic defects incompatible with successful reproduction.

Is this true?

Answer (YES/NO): NO